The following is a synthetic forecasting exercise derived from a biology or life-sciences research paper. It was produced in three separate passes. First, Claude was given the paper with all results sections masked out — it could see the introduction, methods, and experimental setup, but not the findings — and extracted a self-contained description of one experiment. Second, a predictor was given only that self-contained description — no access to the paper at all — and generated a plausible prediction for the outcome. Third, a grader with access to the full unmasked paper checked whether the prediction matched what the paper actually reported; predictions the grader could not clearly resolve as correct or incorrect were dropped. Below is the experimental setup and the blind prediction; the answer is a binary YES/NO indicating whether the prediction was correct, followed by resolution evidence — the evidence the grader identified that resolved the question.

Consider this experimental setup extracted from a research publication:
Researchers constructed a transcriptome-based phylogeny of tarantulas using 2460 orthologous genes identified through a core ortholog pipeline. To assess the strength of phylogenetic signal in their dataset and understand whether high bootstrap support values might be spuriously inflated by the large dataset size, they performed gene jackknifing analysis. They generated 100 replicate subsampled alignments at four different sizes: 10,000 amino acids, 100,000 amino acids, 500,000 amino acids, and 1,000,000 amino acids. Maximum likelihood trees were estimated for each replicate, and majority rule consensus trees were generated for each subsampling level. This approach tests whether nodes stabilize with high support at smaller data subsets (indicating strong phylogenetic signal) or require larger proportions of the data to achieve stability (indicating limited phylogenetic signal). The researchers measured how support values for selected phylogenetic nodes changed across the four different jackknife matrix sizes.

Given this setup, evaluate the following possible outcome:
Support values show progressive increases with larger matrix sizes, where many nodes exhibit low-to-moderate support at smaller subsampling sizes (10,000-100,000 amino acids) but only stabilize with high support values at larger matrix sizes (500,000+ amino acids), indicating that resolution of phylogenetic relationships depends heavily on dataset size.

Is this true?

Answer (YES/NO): NO